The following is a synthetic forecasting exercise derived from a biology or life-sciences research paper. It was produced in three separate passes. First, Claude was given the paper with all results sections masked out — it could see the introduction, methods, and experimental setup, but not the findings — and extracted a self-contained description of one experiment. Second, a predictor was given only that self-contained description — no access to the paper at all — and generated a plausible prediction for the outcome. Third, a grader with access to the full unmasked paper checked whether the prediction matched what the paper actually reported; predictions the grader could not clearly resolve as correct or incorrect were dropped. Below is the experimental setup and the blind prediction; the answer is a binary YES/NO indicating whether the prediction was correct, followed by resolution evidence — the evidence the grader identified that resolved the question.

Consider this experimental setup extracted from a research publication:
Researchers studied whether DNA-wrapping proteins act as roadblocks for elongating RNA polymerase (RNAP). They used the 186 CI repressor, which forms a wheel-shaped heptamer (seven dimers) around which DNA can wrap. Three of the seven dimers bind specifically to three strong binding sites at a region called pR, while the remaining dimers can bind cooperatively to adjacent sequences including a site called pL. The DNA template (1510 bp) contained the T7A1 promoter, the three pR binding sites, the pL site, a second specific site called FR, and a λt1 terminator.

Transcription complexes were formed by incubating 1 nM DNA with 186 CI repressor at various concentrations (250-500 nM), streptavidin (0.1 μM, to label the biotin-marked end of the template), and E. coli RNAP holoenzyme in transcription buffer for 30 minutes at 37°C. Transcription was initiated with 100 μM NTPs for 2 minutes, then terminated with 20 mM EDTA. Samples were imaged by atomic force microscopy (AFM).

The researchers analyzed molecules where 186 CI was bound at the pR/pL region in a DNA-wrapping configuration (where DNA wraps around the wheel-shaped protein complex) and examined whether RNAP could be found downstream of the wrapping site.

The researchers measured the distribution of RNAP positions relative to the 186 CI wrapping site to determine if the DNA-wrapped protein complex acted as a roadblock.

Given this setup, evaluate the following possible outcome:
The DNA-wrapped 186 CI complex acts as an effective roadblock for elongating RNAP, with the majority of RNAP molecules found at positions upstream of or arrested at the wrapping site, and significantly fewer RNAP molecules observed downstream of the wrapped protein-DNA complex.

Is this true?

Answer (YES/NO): NO